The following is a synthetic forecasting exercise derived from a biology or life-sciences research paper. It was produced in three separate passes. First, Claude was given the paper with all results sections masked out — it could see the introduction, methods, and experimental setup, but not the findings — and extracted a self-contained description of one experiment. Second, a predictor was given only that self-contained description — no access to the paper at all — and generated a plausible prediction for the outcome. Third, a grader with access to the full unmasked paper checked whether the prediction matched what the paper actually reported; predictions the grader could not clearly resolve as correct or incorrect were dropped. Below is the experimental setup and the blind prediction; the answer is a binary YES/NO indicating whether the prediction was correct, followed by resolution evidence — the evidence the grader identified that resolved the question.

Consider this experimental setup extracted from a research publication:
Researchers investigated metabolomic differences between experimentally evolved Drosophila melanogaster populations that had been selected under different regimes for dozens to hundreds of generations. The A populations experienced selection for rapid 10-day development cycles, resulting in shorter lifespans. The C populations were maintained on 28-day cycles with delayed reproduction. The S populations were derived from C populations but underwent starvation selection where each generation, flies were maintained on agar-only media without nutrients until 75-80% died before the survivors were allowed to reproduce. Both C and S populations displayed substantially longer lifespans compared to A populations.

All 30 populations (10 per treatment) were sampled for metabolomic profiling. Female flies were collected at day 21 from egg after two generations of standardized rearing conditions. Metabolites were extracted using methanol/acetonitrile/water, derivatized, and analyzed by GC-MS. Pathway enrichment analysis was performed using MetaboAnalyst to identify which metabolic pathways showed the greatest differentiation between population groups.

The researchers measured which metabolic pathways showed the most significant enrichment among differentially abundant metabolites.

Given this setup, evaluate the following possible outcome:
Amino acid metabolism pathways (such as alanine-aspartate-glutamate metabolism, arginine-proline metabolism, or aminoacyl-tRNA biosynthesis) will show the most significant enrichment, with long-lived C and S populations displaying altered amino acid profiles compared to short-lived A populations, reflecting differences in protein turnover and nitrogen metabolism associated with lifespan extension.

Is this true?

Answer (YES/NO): NO